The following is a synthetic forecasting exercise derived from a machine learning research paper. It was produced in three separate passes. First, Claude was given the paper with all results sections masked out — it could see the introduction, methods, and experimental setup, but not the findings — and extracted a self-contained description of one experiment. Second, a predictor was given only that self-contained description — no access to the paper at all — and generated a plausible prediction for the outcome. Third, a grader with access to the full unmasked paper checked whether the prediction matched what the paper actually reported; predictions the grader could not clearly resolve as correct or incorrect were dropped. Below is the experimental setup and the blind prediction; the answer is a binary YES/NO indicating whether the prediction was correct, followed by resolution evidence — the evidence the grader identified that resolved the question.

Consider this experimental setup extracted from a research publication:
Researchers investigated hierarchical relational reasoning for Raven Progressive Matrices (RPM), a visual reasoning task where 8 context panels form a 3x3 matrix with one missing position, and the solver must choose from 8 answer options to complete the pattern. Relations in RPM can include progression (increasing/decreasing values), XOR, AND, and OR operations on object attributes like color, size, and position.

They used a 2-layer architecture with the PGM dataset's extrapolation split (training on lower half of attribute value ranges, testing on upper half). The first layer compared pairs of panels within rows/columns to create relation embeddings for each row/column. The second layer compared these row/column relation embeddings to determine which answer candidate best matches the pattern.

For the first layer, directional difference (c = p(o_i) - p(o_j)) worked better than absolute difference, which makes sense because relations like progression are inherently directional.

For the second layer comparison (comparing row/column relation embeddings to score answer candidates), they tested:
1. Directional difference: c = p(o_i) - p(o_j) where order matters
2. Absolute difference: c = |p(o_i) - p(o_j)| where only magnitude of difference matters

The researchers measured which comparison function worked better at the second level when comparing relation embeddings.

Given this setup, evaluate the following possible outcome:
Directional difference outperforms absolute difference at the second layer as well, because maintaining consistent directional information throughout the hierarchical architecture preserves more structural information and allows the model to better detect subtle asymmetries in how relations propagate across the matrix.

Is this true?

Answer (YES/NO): NO